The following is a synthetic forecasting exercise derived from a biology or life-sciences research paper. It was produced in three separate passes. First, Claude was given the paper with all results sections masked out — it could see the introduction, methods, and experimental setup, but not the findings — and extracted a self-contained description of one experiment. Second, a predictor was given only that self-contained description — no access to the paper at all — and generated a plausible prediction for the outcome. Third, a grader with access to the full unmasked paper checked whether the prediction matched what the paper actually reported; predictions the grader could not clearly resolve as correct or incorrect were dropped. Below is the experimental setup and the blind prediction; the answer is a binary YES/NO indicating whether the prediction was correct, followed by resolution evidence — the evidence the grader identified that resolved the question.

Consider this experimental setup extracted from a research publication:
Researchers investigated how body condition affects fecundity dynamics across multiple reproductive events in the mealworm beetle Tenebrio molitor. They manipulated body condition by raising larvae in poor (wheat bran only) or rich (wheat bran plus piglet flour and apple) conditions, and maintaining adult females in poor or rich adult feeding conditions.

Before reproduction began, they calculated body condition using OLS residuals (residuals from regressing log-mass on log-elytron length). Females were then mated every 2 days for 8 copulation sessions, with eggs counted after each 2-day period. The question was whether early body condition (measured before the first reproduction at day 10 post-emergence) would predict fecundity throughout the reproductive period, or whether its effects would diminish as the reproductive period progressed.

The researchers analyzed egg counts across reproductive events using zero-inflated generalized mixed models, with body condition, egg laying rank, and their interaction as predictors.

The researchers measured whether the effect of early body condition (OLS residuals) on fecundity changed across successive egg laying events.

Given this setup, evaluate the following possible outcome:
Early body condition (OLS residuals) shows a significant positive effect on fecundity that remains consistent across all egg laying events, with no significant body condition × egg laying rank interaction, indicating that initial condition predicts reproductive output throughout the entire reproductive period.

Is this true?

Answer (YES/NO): YES